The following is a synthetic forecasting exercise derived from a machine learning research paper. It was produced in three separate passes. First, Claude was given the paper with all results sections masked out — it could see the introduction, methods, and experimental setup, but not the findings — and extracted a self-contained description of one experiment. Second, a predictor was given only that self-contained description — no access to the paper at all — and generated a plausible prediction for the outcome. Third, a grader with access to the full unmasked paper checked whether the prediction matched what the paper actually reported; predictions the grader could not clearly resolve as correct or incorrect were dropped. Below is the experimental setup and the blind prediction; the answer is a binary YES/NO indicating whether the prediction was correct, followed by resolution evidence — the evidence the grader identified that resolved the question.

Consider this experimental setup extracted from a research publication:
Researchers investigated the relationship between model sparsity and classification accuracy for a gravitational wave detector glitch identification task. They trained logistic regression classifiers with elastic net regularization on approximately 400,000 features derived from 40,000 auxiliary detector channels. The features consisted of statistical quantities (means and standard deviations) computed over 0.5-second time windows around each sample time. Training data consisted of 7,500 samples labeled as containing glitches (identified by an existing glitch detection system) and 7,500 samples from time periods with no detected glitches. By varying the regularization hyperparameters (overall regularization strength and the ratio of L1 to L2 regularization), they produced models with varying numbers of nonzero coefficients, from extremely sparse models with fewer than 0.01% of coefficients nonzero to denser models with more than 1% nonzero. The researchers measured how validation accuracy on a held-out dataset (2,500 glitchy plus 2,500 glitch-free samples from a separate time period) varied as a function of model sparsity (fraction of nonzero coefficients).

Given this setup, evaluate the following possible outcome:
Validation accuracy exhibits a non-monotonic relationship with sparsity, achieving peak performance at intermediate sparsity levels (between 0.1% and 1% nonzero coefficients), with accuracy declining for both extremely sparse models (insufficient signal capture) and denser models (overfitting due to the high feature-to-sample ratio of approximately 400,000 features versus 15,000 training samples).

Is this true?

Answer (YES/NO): NO